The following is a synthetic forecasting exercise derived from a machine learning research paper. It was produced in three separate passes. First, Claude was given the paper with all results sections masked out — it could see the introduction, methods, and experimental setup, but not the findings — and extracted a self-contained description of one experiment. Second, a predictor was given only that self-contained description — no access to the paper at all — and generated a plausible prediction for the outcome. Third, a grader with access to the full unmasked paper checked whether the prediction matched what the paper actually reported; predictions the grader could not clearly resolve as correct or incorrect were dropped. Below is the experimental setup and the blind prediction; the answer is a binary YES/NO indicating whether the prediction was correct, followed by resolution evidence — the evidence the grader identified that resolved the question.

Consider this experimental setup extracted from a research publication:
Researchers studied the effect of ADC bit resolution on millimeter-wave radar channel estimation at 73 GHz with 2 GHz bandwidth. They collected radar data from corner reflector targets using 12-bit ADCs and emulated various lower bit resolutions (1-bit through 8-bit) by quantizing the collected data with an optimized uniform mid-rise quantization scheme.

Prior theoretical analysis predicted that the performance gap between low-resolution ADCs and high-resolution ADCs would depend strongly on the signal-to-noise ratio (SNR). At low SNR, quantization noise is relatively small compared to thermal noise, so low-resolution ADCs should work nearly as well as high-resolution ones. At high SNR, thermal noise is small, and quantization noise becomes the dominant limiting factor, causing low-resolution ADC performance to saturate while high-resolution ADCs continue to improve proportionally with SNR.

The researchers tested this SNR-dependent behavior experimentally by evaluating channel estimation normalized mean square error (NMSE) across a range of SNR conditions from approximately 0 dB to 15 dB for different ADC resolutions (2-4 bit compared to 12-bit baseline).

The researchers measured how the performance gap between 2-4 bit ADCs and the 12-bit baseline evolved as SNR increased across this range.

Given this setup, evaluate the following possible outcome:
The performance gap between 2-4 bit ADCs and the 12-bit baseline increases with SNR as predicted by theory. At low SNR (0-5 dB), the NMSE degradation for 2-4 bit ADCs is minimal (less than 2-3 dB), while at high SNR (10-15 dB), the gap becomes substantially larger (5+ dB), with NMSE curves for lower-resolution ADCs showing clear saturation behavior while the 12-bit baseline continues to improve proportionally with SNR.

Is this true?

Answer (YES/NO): NO